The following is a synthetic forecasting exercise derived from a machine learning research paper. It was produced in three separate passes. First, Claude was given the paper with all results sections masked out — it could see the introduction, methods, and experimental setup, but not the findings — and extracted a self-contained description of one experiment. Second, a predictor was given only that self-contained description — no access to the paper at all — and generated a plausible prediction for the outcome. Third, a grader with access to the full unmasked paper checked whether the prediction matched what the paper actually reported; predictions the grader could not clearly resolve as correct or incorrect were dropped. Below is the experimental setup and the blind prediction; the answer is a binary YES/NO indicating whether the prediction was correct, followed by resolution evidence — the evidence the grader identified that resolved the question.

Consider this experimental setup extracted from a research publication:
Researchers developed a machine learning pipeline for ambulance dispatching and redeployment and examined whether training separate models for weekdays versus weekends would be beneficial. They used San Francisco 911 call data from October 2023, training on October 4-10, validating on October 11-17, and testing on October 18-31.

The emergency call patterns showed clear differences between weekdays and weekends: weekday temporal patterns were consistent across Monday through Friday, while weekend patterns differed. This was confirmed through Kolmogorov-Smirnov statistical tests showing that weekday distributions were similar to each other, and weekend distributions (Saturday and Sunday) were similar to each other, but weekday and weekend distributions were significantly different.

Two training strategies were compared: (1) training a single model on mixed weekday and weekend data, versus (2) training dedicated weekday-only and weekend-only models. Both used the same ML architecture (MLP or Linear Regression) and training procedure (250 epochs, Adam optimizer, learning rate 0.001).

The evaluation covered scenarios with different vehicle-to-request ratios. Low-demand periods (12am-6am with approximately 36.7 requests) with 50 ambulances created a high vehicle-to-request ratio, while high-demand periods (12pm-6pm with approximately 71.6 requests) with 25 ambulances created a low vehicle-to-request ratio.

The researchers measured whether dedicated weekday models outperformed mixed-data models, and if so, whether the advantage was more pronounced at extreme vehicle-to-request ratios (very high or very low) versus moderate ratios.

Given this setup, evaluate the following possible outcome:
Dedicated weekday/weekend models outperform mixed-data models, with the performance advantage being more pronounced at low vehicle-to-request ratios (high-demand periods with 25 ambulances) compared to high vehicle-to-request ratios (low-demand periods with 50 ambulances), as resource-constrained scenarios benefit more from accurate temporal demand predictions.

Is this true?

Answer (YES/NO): NO